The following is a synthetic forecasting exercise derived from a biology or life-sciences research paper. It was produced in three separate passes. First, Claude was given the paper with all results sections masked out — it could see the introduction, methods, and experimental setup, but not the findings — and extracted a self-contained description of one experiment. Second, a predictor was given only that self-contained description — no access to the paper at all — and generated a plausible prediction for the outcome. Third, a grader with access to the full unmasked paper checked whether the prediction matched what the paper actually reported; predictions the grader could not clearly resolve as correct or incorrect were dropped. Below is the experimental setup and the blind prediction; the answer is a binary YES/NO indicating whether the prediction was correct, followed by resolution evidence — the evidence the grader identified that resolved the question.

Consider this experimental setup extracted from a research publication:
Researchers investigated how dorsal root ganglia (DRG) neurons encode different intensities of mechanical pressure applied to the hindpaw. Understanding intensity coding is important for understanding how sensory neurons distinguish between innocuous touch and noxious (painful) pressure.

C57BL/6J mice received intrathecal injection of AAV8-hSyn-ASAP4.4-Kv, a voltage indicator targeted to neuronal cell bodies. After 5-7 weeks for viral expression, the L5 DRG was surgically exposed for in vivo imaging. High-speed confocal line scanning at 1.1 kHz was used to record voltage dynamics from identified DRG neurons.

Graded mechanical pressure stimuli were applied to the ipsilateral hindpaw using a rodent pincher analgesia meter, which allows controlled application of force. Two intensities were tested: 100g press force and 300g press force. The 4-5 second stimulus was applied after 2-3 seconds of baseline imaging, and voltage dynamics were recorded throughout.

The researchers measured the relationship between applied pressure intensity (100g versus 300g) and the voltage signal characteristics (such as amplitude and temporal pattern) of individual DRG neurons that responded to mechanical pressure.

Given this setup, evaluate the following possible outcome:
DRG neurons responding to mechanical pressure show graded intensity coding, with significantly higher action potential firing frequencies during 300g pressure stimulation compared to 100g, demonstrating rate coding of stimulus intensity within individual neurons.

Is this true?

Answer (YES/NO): NO